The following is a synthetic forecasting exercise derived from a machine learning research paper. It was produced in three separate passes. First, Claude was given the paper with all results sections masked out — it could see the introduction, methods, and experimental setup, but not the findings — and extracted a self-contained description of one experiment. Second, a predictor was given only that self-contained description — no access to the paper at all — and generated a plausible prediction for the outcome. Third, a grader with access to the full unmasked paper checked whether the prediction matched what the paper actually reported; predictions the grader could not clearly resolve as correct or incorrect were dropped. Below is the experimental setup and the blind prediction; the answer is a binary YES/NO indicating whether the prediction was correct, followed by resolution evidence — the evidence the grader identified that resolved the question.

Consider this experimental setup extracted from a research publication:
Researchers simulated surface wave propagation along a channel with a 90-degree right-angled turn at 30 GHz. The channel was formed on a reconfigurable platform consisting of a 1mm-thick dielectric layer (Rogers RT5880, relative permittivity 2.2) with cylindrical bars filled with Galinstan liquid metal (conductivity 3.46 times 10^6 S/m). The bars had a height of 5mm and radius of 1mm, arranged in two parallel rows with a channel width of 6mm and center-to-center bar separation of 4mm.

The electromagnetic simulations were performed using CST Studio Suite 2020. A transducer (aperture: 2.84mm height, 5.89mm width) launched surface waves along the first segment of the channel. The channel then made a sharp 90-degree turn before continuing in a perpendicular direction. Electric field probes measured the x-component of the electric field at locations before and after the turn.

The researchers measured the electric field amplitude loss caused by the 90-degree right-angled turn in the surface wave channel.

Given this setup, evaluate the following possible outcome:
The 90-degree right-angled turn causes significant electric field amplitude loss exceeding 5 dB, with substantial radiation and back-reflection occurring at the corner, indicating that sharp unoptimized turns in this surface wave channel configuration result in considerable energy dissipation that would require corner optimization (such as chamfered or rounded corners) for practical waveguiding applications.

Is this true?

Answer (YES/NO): NO